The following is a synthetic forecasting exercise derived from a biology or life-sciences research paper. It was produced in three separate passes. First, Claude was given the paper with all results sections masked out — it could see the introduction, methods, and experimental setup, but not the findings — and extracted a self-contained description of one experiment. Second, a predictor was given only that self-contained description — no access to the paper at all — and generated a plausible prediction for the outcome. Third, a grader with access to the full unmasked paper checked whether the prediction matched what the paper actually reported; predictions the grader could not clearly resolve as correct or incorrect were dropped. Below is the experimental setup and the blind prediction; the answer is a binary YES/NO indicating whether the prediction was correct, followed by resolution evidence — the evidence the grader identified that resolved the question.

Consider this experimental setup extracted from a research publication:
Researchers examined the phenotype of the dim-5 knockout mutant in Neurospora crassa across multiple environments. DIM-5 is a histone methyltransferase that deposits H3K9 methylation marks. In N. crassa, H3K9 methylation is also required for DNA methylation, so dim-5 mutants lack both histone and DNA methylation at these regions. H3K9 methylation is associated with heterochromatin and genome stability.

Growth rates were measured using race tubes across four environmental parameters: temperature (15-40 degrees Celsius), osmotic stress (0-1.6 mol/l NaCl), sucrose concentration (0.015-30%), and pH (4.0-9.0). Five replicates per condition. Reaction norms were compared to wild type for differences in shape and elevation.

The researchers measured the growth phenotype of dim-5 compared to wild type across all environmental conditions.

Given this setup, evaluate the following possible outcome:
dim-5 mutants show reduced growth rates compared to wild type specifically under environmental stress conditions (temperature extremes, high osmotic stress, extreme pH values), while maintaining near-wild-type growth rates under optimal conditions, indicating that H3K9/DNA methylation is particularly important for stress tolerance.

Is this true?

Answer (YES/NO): NO